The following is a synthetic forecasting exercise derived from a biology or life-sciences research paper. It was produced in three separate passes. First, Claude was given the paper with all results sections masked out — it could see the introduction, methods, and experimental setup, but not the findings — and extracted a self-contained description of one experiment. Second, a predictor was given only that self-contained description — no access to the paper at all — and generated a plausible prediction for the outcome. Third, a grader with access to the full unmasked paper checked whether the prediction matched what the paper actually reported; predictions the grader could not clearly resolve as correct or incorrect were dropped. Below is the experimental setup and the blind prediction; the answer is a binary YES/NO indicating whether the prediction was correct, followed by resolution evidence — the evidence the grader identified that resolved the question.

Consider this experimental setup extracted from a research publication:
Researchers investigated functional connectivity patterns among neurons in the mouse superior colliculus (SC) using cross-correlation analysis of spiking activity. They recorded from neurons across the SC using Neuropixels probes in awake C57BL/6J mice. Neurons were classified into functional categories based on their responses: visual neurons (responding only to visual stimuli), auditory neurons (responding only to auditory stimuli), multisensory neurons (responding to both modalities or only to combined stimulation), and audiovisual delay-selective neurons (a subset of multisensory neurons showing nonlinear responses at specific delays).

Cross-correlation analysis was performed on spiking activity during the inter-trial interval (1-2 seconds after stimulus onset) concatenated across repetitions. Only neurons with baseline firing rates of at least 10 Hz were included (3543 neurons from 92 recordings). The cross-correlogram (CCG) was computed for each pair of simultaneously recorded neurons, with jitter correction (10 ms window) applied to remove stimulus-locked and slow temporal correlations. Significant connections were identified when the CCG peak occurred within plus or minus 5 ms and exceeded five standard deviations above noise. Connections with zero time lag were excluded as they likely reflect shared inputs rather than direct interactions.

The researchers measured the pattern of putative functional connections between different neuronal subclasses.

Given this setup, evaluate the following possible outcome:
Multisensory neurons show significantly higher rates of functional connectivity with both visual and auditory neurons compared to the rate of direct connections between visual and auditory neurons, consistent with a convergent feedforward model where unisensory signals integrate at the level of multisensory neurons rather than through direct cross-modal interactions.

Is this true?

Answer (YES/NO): NO